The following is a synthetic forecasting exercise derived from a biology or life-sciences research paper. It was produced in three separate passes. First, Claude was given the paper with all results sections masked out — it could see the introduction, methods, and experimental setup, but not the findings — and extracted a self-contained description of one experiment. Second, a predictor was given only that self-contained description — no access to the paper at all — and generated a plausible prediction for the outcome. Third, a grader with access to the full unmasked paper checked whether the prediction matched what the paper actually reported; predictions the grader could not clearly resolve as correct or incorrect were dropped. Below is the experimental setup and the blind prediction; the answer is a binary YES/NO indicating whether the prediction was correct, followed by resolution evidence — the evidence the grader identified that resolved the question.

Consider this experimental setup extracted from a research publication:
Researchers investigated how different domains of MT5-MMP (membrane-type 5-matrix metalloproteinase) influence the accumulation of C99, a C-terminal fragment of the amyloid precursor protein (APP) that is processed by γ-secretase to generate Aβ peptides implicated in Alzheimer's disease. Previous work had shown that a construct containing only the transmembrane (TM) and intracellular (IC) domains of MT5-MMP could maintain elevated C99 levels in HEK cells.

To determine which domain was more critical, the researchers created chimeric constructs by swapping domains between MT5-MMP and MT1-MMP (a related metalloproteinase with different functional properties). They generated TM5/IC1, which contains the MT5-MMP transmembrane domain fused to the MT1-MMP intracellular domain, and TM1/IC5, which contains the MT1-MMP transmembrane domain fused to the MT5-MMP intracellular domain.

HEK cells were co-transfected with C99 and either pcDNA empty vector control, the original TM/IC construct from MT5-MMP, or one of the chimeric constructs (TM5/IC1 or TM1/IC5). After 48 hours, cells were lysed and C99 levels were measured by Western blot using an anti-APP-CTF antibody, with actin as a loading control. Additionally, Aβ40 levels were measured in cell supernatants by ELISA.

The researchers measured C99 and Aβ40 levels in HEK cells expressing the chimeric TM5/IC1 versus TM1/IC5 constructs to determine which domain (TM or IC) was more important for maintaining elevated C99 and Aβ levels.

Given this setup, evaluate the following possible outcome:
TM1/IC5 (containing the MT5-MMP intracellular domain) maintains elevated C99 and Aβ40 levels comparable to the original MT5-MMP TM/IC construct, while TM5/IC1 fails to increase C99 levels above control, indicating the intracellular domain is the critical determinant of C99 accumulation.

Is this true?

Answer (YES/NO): NO